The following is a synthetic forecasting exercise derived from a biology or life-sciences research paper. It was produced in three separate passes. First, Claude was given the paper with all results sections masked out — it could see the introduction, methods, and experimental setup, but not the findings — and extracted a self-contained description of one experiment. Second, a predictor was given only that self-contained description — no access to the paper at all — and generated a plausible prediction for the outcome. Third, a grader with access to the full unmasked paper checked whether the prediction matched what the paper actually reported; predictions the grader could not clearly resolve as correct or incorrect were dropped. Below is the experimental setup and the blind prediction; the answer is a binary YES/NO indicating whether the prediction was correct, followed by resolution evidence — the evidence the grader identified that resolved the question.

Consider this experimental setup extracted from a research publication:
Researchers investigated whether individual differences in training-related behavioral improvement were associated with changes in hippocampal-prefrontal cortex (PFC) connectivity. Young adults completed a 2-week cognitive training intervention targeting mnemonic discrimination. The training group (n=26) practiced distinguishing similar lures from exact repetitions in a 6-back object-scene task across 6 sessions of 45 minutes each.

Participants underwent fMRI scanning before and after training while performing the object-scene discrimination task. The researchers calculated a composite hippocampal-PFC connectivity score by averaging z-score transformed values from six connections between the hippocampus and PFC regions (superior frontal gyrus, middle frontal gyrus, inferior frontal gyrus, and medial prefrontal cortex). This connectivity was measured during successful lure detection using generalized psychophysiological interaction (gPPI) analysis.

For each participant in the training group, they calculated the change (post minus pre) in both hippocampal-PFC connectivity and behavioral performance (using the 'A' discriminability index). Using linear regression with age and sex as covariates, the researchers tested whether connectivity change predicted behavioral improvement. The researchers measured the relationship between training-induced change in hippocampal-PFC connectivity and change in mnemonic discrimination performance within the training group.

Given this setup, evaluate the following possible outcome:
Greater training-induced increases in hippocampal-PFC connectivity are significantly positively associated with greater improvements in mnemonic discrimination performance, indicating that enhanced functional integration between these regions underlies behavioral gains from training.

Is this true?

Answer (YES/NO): NO